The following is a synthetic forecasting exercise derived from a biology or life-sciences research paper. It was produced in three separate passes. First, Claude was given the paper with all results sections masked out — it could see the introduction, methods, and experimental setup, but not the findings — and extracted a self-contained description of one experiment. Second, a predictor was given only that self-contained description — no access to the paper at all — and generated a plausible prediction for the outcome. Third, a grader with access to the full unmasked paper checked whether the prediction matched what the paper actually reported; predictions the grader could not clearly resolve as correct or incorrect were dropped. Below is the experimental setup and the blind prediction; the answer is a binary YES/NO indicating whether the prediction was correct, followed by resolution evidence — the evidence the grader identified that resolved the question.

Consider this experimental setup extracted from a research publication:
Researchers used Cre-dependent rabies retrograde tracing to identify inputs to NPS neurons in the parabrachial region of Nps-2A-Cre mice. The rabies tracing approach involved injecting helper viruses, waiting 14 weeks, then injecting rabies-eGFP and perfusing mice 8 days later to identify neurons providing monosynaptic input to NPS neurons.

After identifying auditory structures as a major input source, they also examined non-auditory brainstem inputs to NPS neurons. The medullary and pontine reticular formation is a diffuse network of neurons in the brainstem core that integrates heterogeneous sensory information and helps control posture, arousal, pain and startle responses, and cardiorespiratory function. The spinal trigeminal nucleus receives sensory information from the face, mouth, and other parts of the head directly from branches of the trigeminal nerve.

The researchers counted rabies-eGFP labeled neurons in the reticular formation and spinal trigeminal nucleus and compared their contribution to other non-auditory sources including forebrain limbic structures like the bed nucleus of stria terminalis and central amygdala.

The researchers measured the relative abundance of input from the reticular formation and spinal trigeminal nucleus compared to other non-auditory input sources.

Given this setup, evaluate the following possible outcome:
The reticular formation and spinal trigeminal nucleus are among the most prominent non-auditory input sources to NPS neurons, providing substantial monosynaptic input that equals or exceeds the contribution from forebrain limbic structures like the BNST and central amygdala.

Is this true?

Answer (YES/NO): YES